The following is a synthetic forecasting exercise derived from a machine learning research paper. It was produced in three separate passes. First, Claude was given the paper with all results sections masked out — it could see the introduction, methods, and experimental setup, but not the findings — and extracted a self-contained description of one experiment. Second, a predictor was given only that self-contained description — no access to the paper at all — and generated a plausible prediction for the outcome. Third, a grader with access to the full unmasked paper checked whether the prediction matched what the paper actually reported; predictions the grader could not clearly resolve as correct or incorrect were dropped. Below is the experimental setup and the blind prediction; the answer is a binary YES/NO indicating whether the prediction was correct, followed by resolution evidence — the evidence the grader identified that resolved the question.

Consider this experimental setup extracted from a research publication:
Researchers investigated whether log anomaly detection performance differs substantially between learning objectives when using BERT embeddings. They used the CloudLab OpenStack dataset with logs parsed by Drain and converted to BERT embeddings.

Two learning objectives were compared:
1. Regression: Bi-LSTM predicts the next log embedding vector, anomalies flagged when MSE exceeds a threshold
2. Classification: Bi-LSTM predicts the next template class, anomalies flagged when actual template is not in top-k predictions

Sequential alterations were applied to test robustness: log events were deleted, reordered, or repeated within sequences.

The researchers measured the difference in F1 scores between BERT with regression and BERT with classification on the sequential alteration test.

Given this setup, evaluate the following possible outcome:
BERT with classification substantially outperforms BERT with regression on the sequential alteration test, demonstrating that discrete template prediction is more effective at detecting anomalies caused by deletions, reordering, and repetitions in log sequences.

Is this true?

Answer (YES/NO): NO